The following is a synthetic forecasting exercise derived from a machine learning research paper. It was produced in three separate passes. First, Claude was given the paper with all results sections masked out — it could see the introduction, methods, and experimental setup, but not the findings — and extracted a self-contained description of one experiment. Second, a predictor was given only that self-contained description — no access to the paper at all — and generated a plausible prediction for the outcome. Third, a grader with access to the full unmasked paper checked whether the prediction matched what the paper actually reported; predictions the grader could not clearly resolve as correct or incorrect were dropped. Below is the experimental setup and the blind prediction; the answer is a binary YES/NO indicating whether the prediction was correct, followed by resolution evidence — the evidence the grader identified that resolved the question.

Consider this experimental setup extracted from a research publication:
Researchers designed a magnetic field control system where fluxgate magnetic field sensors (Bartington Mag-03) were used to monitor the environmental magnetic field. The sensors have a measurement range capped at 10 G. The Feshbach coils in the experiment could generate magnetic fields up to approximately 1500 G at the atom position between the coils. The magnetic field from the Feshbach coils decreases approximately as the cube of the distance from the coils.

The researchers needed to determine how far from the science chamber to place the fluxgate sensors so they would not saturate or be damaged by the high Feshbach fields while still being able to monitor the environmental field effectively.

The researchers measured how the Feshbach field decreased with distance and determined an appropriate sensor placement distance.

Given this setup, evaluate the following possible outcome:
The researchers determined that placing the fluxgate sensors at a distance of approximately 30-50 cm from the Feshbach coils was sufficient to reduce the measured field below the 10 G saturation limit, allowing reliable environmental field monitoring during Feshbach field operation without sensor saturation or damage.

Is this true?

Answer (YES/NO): NO